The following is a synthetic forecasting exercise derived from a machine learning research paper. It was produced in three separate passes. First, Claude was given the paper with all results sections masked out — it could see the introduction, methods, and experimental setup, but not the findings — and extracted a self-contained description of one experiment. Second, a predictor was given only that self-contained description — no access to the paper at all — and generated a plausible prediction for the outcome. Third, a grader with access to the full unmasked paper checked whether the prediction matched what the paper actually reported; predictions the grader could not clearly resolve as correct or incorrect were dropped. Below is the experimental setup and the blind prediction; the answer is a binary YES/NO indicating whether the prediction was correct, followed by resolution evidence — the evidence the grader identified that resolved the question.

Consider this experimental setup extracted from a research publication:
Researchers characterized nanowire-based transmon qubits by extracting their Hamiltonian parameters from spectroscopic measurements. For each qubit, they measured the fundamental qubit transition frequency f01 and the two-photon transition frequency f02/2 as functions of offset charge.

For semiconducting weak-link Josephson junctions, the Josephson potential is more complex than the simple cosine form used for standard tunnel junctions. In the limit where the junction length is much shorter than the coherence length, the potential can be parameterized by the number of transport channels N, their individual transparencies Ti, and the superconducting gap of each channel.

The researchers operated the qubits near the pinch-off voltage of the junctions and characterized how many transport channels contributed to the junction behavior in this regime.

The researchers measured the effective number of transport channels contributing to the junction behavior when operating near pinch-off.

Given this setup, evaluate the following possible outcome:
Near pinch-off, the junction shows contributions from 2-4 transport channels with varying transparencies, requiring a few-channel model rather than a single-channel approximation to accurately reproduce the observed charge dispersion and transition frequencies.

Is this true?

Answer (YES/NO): NO